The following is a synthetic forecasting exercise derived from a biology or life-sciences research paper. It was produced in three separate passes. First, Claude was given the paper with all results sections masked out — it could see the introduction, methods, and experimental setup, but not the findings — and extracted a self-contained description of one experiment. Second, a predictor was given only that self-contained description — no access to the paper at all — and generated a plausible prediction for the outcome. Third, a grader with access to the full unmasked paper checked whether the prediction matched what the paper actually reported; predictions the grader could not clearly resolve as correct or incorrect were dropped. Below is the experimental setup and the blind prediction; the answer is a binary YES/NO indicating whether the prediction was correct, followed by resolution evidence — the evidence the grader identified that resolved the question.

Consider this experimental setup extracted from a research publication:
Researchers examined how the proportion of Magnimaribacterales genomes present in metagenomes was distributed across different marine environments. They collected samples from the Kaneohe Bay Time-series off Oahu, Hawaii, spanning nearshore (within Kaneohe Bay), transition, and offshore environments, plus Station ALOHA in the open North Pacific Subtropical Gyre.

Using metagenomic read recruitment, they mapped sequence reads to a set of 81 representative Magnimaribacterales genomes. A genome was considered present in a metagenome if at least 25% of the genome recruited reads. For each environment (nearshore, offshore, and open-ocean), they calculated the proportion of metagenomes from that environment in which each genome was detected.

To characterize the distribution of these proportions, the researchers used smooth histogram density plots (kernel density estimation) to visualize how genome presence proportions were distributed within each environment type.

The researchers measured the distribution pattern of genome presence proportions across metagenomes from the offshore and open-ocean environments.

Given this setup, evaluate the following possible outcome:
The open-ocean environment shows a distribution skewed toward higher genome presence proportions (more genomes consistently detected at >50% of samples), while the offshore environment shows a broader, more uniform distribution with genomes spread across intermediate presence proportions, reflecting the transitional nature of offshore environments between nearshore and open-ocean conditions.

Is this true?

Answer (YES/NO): NO